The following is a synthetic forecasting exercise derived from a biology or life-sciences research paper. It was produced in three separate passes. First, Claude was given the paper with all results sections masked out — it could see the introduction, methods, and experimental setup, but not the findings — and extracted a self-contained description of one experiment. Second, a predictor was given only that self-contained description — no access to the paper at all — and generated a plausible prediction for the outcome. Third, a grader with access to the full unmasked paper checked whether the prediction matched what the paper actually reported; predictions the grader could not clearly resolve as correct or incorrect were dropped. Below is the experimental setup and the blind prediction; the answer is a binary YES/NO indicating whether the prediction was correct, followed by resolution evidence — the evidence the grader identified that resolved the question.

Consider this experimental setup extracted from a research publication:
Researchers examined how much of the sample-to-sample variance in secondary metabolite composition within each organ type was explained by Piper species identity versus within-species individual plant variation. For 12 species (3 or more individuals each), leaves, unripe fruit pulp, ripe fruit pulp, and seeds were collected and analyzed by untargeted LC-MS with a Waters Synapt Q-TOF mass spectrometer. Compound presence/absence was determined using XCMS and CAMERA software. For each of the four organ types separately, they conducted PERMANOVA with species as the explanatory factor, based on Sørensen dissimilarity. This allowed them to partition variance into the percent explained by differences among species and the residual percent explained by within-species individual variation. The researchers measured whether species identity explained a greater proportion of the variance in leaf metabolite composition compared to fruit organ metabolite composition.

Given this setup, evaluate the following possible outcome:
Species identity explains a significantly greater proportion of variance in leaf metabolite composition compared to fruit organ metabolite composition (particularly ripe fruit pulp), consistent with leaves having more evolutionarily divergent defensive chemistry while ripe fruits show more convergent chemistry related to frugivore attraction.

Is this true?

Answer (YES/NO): NO